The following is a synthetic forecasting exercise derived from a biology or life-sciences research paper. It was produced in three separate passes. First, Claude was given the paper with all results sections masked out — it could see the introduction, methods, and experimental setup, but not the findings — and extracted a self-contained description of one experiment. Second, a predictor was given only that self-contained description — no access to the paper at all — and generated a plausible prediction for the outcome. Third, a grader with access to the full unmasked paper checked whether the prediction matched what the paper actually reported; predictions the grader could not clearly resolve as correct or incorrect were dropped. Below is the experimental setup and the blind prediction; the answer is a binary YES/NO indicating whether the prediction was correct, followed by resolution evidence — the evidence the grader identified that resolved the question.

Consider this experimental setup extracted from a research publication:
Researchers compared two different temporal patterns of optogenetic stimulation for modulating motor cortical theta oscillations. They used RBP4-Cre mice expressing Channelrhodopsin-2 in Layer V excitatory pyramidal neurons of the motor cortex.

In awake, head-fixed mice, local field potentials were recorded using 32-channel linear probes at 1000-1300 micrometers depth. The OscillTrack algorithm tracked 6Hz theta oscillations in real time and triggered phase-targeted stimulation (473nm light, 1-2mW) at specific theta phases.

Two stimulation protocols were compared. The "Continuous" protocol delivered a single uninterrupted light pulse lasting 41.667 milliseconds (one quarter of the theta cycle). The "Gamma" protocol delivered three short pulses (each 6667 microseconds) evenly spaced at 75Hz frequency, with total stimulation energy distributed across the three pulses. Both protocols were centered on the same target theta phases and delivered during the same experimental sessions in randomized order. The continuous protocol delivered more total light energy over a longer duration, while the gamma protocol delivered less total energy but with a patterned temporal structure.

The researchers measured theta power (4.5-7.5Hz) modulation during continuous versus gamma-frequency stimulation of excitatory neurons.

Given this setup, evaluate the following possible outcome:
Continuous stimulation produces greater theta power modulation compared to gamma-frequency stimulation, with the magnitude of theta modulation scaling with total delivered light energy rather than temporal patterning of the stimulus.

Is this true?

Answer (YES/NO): NO